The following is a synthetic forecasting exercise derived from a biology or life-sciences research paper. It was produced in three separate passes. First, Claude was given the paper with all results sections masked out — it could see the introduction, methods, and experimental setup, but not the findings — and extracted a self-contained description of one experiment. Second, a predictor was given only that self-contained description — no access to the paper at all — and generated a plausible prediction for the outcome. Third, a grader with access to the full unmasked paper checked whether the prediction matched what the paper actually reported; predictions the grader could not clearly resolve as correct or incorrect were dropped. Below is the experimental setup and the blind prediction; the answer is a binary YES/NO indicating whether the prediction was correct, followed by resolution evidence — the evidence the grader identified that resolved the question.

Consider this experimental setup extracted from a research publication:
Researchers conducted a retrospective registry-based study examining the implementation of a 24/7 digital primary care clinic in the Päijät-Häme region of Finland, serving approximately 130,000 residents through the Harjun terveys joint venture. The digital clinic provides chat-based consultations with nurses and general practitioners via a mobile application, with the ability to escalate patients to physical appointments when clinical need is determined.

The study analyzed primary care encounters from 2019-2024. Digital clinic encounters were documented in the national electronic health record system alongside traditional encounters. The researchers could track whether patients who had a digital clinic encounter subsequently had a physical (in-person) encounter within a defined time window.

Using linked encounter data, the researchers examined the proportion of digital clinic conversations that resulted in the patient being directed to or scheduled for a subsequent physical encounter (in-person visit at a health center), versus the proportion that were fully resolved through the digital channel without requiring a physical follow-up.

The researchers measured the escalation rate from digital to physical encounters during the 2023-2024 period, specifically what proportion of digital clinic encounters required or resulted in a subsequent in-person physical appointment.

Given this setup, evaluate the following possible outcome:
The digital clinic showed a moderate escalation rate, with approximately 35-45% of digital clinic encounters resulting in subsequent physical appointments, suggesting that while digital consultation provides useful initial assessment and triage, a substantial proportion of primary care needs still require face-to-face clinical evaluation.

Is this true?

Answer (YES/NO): NO